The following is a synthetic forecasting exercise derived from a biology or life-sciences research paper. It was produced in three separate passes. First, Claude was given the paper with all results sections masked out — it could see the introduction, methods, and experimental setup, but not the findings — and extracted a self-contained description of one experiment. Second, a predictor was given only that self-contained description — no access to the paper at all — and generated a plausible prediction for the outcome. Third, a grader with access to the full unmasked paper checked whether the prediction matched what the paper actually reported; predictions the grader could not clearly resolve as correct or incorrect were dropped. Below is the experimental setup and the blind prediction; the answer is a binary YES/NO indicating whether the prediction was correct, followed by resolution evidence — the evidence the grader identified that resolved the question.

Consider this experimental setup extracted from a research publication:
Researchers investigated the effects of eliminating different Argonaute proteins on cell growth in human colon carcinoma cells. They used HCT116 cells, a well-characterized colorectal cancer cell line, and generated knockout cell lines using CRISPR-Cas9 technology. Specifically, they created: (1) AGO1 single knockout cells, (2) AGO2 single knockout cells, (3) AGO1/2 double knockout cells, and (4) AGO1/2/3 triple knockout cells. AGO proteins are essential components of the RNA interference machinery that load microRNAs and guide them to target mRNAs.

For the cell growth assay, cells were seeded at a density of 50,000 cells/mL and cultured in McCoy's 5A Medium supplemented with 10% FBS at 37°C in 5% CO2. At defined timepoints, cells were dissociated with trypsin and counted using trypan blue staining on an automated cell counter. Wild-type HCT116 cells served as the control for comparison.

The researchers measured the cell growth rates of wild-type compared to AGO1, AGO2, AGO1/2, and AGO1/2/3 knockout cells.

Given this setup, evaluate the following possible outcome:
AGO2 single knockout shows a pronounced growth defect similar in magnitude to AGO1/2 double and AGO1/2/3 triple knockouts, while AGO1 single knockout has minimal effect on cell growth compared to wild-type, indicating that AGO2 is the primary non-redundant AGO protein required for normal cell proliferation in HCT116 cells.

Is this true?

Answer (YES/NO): NO